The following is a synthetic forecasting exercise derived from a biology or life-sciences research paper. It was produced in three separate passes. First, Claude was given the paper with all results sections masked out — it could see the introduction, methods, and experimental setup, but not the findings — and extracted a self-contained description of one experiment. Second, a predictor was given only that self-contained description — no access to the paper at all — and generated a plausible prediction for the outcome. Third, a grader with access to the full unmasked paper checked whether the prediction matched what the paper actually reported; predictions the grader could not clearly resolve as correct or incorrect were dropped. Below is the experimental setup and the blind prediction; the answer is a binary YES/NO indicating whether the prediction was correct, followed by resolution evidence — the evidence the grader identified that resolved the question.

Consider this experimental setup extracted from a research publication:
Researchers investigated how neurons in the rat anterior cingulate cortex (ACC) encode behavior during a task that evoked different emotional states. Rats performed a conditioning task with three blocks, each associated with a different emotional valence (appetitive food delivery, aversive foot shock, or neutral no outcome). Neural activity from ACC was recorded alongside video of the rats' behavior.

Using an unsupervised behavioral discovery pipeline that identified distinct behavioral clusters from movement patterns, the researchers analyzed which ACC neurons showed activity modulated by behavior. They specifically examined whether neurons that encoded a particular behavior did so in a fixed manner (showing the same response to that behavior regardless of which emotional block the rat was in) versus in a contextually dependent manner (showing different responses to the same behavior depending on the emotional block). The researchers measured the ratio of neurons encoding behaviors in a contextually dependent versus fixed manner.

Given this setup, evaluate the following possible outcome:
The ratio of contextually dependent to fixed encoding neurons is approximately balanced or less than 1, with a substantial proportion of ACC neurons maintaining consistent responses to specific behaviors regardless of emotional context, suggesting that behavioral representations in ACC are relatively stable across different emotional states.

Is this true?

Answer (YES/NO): NO